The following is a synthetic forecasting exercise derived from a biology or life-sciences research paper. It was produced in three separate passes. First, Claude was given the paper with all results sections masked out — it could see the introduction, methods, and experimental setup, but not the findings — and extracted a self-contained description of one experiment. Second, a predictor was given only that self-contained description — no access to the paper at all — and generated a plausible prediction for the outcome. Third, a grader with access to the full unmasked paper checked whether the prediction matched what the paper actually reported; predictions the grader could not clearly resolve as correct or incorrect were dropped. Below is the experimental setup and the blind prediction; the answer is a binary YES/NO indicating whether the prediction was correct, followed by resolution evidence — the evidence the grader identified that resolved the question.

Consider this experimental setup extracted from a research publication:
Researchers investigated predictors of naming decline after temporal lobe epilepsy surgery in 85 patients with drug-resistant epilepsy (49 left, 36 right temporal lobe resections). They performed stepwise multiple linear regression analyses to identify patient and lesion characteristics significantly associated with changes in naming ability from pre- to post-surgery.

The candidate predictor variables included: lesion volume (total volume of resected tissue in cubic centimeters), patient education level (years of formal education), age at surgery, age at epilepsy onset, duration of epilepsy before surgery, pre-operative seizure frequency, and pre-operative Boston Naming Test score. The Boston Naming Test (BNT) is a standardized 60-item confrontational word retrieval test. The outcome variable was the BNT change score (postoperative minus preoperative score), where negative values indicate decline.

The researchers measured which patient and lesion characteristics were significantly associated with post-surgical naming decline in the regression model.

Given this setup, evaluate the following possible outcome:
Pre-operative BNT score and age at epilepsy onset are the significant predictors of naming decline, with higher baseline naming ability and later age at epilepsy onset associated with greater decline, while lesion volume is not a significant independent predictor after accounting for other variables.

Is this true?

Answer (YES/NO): NO